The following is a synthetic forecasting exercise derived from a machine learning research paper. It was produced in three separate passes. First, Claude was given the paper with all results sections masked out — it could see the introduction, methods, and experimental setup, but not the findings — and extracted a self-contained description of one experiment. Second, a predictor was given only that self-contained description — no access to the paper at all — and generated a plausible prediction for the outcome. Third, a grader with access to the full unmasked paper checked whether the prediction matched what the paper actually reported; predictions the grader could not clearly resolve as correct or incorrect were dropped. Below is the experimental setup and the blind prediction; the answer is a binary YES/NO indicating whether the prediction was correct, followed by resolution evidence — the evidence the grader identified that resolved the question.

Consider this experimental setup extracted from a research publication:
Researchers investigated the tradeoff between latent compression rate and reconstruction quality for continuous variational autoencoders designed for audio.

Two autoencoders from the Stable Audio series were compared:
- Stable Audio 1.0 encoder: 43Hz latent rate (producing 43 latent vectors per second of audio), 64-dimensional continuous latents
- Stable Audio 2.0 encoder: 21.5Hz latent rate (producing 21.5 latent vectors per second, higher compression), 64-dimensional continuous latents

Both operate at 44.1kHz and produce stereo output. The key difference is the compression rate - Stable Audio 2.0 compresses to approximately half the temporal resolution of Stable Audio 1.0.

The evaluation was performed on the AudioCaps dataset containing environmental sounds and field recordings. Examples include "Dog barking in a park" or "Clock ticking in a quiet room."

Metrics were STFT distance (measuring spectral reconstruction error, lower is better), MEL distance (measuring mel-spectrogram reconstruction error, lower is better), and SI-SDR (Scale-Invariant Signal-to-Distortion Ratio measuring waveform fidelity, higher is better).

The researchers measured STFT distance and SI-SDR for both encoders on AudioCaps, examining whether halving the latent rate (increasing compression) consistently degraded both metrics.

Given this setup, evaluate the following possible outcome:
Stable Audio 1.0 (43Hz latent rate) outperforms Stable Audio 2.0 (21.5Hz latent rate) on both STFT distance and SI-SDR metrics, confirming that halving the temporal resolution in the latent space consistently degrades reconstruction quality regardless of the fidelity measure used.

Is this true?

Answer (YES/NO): NO